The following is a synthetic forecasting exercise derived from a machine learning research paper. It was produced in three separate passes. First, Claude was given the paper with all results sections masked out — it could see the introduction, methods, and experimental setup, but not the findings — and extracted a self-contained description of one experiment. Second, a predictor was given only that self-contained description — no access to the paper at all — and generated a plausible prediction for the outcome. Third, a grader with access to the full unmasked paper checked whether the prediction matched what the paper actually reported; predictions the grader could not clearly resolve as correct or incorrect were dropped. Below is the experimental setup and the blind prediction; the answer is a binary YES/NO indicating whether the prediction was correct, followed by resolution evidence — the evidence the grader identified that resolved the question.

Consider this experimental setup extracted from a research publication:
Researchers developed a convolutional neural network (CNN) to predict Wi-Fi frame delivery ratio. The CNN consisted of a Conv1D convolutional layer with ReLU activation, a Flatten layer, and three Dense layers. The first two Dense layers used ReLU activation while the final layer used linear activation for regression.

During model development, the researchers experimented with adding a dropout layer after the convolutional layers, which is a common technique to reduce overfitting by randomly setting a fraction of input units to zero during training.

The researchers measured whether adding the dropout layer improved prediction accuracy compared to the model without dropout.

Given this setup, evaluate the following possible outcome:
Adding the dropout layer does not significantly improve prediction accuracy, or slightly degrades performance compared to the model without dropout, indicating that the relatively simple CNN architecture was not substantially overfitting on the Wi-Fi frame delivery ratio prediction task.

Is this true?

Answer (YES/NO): YES